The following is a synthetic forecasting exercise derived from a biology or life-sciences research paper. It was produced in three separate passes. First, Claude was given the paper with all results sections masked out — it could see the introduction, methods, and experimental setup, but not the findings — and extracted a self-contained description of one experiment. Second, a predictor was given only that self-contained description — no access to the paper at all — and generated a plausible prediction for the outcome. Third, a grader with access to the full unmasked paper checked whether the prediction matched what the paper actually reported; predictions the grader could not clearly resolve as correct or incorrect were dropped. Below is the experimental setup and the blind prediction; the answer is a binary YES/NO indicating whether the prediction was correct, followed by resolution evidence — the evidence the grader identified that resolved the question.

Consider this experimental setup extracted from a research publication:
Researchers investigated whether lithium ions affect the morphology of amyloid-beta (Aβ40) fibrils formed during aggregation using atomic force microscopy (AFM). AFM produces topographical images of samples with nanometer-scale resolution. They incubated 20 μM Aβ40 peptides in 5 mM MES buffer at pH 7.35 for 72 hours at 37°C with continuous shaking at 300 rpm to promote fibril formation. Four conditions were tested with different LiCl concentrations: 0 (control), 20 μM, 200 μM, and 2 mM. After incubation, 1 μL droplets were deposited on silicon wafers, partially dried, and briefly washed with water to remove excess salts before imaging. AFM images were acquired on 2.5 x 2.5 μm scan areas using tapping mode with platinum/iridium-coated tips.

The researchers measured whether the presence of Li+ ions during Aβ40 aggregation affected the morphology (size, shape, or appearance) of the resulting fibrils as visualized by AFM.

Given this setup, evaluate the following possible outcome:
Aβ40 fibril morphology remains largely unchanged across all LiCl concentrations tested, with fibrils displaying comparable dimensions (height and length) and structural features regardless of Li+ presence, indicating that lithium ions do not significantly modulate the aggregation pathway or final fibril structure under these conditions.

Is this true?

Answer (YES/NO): NO